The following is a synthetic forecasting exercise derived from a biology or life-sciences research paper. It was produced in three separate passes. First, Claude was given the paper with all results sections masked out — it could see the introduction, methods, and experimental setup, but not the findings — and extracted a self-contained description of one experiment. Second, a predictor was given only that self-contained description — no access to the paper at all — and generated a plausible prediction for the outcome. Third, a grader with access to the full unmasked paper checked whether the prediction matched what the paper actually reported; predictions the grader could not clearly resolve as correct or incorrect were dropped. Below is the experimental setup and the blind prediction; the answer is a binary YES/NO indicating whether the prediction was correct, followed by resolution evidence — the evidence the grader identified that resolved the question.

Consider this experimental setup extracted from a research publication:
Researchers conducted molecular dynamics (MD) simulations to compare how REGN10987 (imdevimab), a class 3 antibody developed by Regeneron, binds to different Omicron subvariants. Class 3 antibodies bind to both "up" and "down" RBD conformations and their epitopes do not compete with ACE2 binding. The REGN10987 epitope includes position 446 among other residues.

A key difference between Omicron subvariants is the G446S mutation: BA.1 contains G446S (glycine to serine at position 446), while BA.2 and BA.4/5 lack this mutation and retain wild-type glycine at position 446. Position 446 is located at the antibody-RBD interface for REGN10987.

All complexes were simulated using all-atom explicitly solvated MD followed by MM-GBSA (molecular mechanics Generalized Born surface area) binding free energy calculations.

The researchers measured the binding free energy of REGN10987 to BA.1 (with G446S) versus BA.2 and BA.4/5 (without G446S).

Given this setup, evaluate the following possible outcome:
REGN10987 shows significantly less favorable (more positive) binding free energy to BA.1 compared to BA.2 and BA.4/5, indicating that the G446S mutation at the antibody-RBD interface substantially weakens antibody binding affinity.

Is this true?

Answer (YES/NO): YES